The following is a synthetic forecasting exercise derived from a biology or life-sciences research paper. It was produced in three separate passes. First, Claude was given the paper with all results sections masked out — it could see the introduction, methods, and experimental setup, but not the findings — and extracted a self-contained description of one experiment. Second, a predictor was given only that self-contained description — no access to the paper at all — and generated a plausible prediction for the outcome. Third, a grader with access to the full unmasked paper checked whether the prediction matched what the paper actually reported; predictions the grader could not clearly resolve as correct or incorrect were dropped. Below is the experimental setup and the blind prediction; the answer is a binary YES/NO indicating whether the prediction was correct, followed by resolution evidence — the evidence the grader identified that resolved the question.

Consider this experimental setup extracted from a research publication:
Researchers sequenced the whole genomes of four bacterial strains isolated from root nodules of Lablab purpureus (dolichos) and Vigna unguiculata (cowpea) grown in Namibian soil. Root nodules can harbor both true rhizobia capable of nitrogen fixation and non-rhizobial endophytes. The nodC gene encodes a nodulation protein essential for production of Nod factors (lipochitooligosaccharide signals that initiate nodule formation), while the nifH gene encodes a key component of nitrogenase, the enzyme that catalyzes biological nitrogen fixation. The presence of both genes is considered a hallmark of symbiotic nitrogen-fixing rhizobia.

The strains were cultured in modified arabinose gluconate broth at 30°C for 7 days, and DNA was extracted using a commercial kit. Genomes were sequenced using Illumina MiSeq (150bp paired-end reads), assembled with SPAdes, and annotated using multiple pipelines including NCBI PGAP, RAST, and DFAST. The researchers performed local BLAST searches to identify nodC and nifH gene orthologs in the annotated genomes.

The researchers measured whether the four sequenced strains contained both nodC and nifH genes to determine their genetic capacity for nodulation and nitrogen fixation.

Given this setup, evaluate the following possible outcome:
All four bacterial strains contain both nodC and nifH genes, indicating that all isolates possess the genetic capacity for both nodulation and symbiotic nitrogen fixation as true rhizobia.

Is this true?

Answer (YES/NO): NO